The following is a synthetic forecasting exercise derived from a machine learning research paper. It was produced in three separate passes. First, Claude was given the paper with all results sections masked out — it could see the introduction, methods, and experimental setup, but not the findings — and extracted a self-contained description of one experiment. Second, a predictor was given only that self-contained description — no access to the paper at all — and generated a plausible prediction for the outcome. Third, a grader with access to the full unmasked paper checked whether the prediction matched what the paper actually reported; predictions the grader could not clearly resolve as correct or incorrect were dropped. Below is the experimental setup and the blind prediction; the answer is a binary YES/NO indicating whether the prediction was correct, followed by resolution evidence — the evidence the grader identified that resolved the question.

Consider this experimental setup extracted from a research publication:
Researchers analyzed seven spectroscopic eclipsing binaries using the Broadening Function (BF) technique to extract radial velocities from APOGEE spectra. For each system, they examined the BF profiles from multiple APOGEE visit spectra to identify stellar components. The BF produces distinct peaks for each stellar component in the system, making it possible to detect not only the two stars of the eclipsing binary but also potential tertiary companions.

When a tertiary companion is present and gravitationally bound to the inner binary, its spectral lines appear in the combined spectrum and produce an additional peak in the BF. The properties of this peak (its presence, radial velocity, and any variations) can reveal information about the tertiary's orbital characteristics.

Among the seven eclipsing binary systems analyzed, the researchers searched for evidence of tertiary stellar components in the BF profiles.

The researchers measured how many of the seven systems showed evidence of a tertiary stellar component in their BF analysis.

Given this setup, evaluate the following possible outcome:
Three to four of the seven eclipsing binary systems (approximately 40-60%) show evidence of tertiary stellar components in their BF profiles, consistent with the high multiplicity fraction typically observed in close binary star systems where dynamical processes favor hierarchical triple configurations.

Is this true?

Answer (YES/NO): YES